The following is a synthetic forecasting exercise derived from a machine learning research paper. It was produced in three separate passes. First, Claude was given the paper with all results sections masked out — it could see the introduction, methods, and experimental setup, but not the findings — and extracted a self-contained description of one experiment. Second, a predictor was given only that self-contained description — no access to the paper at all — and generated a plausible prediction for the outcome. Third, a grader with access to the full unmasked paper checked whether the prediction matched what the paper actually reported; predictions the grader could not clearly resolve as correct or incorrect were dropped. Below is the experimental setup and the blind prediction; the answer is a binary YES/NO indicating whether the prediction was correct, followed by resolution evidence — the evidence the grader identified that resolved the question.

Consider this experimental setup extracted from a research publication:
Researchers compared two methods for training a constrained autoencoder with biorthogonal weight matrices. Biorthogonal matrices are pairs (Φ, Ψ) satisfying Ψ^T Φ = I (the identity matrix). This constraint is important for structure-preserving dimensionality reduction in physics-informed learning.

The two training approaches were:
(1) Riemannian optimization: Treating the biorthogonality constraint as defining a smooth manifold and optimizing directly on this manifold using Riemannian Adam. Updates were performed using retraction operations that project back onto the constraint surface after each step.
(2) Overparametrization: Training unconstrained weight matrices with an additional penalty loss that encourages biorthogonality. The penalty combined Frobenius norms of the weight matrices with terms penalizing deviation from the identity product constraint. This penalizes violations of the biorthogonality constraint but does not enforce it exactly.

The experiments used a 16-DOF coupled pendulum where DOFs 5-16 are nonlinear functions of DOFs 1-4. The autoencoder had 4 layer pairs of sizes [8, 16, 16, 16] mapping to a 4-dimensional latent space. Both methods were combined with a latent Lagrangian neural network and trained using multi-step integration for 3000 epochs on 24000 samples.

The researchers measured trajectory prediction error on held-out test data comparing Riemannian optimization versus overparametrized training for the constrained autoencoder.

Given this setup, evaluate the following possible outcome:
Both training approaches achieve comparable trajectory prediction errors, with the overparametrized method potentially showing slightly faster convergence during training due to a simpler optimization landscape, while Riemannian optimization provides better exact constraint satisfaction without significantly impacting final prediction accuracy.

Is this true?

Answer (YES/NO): NO